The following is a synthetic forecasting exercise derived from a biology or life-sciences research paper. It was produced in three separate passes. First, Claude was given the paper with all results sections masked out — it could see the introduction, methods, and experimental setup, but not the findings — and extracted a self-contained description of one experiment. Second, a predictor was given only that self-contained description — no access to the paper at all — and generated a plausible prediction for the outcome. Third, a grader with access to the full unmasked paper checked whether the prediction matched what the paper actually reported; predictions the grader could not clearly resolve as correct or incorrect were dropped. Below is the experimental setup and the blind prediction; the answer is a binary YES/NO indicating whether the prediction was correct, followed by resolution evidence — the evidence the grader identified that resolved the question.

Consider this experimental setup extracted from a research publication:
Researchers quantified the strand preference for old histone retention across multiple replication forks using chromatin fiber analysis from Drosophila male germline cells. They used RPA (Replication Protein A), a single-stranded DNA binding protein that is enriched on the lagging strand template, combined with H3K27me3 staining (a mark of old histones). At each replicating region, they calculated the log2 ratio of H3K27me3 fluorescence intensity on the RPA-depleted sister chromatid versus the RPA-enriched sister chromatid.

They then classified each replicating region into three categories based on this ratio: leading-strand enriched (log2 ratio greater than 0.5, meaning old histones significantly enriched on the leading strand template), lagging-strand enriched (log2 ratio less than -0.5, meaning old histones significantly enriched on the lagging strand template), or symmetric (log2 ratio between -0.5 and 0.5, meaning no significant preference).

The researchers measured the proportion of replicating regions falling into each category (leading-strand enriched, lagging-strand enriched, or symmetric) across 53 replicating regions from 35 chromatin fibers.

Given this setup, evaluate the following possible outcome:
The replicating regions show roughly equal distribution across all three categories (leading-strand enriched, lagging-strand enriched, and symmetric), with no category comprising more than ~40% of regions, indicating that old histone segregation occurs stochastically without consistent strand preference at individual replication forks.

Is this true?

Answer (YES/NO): NO